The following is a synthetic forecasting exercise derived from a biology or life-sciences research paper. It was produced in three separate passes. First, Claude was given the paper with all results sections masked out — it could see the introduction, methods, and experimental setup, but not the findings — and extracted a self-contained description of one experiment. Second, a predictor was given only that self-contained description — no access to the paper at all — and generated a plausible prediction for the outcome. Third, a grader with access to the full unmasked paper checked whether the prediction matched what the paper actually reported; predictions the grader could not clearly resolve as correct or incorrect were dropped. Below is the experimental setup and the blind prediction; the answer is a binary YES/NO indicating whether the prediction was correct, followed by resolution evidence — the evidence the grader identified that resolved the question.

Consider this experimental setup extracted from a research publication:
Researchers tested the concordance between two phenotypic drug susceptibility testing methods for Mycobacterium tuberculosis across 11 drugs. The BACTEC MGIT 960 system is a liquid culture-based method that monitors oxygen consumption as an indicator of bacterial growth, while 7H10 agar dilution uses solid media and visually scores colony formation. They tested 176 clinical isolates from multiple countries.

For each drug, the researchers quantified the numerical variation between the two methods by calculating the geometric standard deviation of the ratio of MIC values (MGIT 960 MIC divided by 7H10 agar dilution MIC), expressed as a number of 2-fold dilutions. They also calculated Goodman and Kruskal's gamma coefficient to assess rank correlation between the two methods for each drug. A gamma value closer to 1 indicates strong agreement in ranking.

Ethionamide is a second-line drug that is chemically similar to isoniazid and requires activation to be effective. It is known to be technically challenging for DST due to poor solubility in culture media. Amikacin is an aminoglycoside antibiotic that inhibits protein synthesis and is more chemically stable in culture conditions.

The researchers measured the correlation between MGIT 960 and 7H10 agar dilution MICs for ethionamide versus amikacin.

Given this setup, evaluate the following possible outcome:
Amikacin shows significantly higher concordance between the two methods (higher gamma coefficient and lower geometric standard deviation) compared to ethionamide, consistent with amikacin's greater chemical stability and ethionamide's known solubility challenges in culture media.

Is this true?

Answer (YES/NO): NO